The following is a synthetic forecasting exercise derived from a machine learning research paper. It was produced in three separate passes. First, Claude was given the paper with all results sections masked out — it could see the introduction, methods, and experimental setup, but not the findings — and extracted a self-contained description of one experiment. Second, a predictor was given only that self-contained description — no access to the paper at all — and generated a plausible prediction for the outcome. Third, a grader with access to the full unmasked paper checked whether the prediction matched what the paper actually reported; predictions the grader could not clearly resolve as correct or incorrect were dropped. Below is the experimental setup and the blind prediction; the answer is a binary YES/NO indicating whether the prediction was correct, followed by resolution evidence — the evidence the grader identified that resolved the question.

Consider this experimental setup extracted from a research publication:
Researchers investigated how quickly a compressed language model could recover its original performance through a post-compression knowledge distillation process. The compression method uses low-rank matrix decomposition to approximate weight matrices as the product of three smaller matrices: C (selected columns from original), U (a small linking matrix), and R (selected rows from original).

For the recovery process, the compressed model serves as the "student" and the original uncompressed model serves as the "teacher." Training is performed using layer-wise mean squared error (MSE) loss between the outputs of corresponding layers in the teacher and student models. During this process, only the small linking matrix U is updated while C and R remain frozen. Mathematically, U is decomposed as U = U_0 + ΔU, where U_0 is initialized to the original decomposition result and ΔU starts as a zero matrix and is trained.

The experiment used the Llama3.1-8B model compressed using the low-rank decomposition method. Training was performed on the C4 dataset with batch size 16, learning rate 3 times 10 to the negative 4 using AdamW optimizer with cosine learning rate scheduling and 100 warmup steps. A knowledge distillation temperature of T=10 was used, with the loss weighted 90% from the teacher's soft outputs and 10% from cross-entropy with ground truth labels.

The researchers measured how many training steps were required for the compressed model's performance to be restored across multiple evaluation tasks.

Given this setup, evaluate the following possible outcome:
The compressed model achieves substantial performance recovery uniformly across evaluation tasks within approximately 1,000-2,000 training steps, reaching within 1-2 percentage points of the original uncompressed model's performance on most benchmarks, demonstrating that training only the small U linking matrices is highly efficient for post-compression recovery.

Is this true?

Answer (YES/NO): NO